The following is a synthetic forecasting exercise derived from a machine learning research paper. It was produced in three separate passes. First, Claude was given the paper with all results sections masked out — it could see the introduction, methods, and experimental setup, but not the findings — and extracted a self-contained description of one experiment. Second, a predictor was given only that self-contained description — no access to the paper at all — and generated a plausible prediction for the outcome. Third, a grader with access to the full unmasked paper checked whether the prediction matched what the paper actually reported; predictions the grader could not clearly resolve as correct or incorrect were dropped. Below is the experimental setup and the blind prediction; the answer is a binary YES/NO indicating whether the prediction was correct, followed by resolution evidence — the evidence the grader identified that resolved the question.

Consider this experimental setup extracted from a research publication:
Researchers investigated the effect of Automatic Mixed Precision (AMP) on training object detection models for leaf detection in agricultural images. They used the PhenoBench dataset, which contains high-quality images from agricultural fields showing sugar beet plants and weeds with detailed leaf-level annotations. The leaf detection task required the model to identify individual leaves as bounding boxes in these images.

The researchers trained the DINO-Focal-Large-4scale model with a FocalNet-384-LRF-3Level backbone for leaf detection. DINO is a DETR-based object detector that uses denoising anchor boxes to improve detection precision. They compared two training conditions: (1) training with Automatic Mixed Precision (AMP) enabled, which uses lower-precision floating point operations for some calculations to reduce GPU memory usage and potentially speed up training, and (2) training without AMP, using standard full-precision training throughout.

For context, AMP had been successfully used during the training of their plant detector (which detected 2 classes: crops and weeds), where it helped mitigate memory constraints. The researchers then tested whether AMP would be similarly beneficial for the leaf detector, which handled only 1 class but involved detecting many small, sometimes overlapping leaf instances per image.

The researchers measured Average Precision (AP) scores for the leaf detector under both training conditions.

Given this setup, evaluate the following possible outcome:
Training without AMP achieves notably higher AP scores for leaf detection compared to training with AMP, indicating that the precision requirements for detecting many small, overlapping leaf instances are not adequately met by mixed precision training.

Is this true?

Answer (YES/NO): NO